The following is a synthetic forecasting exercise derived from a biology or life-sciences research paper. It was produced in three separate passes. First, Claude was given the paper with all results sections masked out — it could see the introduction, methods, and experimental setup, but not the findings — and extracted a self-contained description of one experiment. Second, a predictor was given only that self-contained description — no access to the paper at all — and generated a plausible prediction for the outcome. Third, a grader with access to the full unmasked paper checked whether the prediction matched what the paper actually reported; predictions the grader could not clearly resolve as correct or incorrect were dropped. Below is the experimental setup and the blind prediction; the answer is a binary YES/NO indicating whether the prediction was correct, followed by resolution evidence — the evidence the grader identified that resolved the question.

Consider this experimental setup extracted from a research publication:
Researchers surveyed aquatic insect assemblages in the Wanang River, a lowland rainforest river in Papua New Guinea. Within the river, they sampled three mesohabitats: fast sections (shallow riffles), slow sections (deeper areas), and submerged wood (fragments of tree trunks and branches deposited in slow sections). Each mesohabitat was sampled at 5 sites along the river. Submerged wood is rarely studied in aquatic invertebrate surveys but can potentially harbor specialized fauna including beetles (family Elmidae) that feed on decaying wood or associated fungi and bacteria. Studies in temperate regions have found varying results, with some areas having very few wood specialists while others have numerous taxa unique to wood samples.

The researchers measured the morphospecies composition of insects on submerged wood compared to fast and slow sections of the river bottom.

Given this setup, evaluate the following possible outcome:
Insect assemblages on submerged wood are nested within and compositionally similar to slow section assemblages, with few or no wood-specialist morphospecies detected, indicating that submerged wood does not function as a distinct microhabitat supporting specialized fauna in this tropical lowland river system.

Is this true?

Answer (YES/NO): NO